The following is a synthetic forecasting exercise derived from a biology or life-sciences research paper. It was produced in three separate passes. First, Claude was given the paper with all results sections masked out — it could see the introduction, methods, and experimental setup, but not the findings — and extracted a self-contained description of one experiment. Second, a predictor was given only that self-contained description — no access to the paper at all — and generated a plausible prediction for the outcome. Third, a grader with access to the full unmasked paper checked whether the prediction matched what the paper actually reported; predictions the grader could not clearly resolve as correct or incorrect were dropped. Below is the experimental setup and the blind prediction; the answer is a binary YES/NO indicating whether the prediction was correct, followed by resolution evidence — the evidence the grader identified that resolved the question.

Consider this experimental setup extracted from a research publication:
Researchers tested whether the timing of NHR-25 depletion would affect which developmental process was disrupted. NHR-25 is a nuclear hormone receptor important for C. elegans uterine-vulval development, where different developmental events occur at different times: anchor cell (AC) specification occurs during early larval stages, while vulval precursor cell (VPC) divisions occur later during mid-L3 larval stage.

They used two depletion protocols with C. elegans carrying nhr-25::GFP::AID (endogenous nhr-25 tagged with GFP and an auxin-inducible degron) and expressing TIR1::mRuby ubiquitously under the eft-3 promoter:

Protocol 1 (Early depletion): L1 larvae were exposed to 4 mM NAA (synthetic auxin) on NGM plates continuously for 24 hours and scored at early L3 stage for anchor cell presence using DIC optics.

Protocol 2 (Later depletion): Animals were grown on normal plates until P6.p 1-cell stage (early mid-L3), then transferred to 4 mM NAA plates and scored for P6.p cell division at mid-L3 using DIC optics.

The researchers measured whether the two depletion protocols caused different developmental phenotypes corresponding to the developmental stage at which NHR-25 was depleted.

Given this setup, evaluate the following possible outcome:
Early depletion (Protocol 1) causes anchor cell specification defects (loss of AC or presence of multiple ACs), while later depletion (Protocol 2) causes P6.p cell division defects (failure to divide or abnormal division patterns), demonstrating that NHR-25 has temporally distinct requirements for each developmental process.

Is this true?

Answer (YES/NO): YES